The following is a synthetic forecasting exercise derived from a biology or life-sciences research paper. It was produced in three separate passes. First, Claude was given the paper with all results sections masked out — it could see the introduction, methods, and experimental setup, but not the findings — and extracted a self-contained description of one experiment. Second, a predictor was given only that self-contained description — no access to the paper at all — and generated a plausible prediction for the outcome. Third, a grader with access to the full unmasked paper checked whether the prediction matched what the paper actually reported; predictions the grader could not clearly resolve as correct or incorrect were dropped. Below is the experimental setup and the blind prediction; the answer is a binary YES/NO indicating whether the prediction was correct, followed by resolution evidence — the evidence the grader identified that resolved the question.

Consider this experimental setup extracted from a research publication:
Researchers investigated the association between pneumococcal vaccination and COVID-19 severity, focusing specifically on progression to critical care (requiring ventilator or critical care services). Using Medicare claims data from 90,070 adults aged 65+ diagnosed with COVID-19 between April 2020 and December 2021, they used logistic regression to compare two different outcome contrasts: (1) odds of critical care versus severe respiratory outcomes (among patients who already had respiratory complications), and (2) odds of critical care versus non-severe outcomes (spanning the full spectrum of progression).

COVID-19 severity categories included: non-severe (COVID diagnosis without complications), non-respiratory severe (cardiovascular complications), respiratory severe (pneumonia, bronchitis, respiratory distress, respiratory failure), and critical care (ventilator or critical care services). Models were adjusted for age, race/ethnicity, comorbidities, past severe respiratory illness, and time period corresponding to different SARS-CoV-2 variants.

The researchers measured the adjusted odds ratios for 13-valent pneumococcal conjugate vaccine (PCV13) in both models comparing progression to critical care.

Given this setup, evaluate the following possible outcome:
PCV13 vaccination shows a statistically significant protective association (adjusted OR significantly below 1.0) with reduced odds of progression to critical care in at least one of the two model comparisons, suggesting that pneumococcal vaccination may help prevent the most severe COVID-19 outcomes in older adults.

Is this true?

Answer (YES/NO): YES